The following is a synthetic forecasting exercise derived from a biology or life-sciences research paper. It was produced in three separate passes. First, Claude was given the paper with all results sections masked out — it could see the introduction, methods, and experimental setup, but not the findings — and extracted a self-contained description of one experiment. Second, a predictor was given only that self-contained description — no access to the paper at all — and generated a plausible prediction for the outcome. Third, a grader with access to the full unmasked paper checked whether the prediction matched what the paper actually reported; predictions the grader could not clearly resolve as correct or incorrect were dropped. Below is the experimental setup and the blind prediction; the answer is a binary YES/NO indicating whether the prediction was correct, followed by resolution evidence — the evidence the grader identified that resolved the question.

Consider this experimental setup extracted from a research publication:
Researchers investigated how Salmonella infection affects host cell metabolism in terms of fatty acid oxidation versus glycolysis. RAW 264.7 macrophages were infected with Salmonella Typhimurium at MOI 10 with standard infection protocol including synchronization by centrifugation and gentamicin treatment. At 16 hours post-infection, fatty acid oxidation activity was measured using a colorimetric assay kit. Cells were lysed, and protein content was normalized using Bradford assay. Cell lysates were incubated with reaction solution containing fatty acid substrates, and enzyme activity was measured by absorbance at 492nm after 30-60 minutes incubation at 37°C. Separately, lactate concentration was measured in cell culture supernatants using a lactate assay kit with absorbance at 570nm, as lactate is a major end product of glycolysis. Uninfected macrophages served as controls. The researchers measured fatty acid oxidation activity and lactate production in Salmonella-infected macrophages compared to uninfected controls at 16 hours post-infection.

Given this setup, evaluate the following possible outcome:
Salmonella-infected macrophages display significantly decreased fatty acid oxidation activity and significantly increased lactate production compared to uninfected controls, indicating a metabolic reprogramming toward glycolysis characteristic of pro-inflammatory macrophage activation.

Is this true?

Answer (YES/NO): NO